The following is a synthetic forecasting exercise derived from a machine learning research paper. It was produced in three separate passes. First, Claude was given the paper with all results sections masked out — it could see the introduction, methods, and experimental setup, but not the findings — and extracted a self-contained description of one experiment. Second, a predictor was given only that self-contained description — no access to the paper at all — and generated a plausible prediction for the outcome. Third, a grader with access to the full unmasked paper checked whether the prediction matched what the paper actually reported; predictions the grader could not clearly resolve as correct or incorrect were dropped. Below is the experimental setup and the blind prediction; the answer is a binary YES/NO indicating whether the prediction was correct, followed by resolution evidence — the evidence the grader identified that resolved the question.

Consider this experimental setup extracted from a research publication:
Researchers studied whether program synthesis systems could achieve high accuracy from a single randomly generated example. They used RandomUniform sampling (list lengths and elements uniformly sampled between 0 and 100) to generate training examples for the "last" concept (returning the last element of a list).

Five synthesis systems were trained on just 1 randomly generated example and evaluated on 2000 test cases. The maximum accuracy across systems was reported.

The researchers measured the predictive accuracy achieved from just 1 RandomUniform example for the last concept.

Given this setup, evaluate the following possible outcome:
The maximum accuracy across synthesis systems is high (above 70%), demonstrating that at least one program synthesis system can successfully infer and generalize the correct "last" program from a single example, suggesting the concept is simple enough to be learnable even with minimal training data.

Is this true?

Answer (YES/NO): YES